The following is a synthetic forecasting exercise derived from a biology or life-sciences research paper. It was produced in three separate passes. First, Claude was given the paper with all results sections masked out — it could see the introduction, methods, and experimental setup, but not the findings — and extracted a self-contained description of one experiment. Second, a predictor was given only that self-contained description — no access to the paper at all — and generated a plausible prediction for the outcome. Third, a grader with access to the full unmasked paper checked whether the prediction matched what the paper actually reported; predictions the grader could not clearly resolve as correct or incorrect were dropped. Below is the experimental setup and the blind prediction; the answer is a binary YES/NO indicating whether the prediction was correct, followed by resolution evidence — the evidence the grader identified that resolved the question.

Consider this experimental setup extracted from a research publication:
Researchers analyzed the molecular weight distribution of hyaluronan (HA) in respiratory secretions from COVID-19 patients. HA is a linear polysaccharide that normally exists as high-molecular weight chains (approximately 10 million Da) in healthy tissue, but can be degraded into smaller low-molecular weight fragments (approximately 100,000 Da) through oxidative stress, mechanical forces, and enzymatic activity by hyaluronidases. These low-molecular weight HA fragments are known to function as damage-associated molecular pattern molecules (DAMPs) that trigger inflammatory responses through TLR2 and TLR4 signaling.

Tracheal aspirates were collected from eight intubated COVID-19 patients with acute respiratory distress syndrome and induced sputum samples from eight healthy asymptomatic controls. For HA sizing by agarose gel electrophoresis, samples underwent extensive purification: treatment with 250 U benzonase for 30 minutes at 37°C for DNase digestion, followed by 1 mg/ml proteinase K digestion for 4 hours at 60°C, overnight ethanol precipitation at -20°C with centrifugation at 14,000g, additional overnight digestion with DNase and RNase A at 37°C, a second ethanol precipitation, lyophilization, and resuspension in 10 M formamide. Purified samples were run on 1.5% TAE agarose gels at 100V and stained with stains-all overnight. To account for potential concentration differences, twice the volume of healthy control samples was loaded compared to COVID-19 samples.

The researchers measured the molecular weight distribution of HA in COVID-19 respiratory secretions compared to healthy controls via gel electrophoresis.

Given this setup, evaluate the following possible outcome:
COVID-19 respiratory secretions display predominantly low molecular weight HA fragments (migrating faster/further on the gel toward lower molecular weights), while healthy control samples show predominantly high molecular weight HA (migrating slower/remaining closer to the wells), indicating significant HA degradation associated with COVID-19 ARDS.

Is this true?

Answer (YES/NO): YES